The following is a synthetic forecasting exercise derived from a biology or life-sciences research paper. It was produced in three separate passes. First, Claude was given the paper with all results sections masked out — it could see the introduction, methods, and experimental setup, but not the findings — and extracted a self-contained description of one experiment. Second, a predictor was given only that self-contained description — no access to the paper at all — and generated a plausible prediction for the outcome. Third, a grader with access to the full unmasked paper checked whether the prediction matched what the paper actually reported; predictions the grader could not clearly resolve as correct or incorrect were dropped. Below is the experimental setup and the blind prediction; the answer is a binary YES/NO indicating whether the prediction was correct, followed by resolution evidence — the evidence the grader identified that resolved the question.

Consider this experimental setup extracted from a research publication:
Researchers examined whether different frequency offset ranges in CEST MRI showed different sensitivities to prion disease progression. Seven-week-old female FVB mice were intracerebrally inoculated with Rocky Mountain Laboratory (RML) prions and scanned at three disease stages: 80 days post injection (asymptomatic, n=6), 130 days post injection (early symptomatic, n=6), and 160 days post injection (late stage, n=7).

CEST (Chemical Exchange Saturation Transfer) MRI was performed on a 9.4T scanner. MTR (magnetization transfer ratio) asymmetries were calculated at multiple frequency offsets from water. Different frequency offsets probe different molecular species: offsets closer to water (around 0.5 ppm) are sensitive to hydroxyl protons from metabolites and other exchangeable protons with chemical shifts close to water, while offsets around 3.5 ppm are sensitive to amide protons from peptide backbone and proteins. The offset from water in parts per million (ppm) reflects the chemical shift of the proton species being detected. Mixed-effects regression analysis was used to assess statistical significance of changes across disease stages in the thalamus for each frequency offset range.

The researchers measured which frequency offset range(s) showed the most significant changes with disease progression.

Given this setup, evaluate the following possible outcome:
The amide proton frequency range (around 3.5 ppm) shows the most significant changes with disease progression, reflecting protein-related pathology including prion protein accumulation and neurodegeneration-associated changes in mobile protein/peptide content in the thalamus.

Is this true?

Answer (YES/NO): NO